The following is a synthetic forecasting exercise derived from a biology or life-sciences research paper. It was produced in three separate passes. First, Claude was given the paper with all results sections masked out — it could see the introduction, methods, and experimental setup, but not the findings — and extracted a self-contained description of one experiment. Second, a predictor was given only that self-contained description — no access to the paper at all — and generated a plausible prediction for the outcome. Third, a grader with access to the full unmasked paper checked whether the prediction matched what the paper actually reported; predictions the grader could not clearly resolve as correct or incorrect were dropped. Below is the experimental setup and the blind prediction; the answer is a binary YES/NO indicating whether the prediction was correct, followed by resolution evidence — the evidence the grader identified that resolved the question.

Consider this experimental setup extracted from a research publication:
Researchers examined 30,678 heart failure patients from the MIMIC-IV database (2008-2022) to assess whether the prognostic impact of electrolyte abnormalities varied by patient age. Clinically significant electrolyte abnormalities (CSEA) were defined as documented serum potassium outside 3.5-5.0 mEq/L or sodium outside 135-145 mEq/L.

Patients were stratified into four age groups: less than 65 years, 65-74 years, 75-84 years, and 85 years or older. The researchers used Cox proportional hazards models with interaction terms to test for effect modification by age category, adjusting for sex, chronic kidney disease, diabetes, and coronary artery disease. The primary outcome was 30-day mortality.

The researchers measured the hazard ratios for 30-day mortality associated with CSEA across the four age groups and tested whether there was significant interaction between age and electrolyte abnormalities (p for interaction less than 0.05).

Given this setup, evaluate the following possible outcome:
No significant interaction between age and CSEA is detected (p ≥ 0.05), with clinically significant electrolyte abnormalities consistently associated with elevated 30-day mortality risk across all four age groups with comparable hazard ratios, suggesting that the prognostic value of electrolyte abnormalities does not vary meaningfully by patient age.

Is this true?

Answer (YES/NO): NO